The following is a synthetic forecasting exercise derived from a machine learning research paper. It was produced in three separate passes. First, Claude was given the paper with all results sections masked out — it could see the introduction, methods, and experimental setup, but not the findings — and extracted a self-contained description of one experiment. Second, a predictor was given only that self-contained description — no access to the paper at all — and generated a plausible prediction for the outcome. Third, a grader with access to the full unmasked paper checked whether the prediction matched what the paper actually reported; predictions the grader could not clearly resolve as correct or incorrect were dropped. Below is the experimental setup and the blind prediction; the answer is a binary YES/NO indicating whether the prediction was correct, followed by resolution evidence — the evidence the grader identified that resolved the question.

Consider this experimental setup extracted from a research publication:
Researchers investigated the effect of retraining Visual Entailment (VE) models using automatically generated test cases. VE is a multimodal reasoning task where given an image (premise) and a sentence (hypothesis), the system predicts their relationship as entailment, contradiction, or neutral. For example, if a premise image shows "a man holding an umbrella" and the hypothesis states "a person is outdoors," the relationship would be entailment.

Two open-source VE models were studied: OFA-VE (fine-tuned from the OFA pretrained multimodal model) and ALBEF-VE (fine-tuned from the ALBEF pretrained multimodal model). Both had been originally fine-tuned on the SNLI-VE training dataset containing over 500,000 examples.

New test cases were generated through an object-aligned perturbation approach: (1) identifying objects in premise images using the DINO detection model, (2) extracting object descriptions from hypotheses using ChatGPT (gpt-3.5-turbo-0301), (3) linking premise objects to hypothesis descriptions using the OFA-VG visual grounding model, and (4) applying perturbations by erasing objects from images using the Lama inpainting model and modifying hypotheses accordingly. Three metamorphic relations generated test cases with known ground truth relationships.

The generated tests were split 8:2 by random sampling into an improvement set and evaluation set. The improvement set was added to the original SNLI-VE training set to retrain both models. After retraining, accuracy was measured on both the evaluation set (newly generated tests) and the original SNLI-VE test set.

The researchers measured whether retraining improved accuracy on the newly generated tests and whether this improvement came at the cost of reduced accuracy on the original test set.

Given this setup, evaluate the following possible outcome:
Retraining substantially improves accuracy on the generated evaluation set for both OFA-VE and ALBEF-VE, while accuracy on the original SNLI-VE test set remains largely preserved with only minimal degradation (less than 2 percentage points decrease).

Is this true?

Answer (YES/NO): YES